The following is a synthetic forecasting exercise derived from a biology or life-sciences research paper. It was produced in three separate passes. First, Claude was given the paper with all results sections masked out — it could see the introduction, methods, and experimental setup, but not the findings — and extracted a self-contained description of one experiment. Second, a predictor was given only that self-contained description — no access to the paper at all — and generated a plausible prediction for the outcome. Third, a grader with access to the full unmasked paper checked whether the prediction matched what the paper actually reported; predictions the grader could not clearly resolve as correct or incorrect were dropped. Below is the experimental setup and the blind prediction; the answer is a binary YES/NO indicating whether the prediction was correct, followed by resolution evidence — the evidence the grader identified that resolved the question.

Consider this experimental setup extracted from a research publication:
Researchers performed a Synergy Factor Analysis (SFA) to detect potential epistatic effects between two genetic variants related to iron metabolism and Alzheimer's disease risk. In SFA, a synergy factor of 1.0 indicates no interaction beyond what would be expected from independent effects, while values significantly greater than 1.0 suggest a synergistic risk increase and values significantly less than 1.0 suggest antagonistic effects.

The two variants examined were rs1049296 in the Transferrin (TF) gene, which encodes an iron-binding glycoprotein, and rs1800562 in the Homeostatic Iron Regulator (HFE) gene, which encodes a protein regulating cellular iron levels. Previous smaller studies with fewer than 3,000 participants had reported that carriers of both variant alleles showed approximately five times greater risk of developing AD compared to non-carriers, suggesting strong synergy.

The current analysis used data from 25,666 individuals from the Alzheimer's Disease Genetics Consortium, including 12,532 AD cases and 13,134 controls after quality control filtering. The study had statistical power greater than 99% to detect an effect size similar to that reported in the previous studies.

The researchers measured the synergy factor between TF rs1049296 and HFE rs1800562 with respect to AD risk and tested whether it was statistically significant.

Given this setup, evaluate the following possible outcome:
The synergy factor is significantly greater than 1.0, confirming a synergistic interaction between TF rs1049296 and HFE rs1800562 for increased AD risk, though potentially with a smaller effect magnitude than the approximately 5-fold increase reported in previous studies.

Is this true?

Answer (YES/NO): NO